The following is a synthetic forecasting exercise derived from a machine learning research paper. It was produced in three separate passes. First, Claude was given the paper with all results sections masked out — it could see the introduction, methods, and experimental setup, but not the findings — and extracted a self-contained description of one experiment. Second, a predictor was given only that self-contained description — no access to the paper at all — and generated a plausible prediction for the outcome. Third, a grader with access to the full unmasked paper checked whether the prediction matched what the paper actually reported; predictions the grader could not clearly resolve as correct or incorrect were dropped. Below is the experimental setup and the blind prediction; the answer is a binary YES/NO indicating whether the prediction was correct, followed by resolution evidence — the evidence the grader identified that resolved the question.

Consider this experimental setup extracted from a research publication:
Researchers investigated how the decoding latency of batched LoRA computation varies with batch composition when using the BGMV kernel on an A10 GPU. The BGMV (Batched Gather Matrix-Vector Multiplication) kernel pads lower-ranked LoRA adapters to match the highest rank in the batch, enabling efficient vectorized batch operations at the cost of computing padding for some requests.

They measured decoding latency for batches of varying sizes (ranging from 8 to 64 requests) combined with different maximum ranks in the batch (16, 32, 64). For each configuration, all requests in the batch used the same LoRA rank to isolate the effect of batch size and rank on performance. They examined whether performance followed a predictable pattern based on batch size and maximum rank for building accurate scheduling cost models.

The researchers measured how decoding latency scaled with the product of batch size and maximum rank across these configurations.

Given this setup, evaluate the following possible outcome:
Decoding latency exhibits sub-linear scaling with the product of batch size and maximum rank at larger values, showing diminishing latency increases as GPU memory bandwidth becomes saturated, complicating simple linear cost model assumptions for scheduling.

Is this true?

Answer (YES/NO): NO